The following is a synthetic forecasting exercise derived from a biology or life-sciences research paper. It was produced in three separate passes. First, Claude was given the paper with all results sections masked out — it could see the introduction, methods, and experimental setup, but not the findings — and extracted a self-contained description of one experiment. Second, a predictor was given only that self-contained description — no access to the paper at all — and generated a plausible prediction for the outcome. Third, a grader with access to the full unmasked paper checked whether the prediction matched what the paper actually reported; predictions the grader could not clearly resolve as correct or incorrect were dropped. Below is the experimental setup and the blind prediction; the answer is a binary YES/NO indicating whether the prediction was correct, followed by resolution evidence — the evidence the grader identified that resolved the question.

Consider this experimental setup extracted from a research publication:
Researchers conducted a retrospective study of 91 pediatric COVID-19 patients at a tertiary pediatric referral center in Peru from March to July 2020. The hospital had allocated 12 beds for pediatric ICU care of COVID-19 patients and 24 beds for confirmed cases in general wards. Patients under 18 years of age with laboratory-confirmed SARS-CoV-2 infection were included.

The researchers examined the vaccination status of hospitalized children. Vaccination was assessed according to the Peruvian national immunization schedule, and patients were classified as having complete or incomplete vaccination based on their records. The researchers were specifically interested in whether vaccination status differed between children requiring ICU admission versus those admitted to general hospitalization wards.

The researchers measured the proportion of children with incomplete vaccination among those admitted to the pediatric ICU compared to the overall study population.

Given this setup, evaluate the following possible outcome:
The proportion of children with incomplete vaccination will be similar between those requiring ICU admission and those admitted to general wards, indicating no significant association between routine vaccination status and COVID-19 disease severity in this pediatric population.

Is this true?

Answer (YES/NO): NO